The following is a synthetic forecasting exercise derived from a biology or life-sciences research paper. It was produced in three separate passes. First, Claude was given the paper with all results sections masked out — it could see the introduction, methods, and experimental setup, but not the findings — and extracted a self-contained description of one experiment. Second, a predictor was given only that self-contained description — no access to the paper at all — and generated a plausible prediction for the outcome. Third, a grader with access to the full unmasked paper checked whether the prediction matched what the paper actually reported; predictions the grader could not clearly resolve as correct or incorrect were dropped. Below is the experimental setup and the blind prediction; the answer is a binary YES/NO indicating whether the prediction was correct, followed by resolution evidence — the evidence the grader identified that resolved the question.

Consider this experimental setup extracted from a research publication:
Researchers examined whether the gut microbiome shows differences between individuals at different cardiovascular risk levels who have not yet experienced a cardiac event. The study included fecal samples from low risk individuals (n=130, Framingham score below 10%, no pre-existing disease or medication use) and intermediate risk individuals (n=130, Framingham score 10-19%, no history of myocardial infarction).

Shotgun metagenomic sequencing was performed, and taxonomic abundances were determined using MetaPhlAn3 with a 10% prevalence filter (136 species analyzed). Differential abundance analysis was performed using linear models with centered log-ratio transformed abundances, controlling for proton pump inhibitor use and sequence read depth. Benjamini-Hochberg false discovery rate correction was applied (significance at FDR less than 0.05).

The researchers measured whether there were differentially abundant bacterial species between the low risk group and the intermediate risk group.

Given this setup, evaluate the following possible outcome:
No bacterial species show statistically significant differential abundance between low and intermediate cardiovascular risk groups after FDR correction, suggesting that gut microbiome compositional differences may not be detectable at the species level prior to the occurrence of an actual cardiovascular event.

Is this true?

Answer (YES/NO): YES